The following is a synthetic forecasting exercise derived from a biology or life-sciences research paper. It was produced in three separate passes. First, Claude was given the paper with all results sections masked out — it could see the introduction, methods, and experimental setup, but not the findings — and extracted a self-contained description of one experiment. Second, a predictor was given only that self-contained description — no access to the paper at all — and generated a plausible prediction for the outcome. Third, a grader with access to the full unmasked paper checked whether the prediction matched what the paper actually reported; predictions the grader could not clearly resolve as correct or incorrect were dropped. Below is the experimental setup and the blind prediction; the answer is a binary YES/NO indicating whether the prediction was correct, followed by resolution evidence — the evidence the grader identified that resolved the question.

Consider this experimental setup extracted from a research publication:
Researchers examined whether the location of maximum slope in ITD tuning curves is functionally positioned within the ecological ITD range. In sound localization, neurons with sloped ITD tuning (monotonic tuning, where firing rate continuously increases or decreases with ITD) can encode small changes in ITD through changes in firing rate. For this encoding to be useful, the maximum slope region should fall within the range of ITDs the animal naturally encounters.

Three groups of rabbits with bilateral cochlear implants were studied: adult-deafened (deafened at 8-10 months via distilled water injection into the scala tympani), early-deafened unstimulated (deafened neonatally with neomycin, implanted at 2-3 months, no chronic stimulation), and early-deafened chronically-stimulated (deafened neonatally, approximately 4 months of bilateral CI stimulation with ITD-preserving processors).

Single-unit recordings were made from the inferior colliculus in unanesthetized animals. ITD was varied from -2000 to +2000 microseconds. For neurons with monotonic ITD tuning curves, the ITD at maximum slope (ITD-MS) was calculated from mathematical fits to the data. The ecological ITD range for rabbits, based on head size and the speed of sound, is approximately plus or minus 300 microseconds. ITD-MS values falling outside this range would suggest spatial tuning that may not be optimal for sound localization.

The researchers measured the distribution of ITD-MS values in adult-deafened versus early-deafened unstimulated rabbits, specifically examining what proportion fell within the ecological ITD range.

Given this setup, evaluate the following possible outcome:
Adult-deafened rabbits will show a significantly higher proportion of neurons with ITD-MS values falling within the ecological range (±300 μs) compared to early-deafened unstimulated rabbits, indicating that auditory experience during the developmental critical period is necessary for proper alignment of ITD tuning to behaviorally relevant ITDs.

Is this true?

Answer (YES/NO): NO